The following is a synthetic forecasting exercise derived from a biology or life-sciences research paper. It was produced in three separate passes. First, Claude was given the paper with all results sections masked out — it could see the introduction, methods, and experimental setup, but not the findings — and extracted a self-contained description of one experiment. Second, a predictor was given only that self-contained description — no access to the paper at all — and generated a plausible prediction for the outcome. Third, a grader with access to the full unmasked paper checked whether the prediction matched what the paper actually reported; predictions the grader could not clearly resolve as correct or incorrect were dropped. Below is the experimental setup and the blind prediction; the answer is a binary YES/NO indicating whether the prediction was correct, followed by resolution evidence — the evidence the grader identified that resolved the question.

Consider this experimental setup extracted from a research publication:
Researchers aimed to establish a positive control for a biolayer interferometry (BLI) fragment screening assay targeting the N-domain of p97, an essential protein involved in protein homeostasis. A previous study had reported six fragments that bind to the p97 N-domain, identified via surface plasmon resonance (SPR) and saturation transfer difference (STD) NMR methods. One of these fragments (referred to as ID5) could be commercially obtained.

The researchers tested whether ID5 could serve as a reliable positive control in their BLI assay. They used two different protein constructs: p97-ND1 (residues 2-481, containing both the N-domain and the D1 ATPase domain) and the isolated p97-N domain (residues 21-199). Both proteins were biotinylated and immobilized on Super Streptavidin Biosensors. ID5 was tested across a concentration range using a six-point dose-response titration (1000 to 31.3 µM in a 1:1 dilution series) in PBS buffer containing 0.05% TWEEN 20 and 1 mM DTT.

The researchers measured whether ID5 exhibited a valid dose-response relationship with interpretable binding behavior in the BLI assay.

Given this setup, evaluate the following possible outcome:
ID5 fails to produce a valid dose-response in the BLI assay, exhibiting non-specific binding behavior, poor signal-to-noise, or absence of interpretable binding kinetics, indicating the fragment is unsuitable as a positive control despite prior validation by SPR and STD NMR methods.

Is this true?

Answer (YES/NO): YES